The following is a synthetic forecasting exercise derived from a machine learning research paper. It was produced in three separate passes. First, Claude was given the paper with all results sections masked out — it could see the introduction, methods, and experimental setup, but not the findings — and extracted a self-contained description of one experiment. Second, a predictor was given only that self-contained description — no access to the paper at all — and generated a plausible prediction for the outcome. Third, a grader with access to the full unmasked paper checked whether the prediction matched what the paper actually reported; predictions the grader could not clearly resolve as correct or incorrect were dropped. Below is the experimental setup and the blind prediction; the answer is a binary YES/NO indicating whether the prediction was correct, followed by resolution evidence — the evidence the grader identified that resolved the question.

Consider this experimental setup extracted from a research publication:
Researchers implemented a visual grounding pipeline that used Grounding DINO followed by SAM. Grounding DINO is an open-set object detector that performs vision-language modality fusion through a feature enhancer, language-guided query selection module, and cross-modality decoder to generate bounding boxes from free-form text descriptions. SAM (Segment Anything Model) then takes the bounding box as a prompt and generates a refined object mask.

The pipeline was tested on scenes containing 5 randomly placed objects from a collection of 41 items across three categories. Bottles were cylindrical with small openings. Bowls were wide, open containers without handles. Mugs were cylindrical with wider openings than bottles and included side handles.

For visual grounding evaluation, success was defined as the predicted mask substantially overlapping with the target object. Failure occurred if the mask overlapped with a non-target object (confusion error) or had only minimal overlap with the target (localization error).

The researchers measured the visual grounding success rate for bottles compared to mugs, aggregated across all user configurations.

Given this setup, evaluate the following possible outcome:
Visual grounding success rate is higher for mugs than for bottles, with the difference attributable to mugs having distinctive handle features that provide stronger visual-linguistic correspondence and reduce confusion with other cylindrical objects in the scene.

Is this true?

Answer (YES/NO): NO